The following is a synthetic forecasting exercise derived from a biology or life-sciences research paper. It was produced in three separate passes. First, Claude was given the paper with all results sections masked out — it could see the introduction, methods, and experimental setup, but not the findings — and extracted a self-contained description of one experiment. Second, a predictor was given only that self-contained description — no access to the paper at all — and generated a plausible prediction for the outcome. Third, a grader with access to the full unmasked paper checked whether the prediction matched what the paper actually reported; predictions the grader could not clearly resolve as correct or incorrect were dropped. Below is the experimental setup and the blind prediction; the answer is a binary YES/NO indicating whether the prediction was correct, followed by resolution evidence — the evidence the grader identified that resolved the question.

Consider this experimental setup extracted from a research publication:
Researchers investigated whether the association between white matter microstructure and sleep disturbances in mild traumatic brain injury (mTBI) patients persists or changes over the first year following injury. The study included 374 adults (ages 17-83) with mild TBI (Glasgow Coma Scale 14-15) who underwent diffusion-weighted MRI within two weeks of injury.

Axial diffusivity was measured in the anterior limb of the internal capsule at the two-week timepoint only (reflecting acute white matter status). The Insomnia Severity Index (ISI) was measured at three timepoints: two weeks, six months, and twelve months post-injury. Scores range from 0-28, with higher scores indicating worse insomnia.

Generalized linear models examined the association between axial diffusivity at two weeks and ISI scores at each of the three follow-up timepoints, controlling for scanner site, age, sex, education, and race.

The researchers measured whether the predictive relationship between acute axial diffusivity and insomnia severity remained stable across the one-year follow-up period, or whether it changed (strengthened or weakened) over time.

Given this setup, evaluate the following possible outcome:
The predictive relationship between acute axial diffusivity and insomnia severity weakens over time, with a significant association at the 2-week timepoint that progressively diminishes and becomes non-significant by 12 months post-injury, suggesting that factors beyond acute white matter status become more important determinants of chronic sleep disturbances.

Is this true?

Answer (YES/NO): NO